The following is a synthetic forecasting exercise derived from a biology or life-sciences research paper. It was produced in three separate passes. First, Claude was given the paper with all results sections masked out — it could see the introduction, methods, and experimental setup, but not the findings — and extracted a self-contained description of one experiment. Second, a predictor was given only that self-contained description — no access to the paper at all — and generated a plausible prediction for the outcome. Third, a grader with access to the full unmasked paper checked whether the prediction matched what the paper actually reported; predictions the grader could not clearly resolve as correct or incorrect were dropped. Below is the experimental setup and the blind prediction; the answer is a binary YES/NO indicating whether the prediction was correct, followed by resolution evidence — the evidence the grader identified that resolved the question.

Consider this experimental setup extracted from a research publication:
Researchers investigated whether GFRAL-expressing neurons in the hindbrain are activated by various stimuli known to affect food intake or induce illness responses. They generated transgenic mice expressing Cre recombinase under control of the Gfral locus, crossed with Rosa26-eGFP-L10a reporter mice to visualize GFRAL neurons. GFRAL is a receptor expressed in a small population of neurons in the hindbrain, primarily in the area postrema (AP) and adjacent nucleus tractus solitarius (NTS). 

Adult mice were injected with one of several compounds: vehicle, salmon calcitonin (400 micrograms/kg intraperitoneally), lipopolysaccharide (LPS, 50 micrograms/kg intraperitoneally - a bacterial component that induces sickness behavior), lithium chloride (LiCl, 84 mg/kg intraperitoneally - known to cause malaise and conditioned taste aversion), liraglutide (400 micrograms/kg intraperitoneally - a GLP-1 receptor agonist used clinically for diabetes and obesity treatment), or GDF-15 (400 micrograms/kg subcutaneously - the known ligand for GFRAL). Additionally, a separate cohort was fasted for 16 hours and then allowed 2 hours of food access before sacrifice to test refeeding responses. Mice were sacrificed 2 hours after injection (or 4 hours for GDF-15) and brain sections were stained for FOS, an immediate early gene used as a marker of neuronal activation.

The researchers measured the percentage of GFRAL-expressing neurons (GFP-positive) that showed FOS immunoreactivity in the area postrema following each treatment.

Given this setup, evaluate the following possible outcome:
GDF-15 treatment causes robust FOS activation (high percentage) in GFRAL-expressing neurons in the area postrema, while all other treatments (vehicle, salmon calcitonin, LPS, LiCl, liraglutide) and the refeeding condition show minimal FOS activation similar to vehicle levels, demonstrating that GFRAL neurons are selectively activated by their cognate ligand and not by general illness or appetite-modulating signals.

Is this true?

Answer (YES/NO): NO